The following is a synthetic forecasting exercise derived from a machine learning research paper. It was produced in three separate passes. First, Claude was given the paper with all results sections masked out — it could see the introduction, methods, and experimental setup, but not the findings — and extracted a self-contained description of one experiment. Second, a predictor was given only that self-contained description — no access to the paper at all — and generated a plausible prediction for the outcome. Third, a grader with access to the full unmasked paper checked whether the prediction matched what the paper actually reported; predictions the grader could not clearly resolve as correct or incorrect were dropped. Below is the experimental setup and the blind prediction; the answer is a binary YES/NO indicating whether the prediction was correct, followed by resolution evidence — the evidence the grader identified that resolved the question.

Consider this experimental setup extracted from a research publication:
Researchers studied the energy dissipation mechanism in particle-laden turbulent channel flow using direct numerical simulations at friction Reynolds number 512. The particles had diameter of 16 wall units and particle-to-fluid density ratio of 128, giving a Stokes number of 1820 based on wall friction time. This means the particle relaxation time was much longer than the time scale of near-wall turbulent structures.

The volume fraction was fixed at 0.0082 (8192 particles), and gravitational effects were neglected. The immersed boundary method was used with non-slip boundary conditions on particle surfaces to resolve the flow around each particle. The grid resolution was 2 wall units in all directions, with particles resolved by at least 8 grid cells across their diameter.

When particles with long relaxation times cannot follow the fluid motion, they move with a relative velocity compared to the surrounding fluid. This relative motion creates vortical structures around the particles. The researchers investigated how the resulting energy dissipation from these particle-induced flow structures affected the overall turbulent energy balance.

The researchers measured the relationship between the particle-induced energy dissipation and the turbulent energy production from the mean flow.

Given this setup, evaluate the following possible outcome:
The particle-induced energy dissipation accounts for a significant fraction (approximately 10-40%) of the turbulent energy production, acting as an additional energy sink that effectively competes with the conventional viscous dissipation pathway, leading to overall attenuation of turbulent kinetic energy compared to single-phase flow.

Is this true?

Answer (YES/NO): YES